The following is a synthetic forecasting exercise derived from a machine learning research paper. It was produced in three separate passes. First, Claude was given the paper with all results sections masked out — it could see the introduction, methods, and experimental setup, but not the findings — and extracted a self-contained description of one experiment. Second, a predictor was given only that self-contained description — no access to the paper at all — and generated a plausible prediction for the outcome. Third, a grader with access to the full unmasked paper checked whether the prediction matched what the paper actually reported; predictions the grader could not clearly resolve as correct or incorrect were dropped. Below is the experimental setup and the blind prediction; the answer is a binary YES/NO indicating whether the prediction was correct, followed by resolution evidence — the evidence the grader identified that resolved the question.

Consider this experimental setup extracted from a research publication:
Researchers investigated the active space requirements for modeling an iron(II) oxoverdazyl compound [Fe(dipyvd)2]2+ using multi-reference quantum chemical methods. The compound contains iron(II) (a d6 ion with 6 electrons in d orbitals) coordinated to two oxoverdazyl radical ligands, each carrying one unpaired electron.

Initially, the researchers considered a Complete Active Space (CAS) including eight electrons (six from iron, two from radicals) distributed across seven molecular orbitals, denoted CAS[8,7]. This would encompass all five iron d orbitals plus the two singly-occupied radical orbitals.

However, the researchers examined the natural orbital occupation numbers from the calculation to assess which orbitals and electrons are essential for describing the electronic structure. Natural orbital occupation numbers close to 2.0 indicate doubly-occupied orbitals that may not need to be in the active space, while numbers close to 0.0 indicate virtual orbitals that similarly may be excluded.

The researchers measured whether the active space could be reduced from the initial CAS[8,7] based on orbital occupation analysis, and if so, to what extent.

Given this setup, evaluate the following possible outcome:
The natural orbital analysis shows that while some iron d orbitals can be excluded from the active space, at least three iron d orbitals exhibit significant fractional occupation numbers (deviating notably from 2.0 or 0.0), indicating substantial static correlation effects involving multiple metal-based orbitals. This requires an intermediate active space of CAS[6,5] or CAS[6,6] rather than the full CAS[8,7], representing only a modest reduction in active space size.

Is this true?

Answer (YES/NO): YES